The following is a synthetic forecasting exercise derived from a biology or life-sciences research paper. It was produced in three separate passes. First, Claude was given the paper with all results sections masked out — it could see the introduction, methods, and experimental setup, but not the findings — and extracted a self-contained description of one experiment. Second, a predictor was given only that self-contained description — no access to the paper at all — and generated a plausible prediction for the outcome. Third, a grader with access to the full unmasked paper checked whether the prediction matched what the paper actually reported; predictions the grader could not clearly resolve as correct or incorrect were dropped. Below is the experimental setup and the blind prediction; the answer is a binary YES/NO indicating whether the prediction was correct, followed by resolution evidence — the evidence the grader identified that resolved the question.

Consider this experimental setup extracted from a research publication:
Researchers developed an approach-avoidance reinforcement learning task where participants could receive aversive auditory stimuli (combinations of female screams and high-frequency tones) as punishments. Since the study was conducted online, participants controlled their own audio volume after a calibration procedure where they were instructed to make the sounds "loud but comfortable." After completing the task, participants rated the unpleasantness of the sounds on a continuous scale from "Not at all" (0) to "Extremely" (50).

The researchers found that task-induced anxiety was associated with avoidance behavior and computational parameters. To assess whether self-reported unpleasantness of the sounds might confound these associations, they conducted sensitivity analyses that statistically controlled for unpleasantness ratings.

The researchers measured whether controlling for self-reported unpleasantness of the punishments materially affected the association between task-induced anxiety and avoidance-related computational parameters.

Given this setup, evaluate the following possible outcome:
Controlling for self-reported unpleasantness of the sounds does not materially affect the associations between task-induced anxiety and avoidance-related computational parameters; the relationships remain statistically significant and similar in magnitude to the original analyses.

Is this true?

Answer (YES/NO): NO